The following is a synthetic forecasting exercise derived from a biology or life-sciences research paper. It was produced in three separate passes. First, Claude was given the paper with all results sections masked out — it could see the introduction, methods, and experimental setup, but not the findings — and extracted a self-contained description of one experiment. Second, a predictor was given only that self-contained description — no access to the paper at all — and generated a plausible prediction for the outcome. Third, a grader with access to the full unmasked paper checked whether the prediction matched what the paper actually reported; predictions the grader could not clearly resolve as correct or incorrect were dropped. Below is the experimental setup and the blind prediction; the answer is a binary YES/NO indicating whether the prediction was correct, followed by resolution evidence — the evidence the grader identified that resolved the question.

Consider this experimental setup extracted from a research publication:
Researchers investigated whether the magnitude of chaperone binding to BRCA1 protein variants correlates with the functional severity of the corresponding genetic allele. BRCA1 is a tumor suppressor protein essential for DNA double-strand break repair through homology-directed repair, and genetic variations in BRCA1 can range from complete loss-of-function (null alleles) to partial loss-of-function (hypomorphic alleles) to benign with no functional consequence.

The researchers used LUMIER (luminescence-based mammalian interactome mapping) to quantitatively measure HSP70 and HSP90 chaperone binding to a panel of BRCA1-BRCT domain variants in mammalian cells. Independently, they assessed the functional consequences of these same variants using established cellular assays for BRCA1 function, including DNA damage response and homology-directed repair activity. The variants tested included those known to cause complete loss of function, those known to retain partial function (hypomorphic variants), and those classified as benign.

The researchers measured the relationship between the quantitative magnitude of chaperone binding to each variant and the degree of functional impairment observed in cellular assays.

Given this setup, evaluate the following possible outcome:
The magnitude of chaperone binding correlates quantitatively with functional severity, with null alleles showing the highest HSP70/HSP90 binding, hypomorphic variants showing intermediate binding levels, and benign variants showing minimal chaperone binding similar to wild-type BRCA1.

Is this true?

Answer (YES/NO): YES